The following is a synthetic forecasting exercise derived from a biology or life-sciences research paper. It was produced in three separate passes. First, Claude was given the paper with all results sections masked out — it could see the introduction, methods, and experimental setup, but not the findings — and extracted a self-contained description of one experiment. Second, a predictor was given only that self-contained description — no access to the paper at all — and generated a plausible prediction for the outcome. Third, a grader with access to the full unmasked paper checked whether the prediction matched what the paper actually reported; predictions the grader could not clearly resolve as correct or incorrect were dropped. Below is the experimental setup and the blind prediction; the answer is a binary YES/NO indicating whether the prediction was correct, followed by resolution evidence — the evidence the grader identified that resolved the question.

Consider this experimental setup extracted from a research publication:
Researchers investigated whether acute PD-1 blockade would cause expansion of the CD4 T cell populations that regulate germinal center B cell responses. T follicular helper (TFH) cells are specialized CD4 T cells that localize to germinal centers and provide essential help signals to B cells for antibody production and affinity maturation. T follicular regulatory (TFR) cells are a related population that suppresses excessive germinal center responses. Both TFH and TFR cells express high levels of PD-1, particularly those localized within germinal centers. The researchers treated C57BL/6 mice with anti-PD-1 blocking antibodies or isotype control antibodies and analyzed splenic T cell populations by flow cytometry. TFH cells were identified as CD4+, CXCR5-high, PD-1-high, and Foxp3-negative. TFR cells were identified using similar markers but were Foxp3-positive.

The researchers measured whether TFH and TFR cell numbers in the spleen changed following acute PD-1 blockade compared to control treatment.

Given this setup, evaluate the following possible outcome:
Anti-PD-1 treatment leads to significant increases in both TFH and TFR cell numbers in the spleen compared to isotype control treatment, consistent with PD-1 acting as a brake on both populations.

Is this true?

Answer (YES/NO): NO